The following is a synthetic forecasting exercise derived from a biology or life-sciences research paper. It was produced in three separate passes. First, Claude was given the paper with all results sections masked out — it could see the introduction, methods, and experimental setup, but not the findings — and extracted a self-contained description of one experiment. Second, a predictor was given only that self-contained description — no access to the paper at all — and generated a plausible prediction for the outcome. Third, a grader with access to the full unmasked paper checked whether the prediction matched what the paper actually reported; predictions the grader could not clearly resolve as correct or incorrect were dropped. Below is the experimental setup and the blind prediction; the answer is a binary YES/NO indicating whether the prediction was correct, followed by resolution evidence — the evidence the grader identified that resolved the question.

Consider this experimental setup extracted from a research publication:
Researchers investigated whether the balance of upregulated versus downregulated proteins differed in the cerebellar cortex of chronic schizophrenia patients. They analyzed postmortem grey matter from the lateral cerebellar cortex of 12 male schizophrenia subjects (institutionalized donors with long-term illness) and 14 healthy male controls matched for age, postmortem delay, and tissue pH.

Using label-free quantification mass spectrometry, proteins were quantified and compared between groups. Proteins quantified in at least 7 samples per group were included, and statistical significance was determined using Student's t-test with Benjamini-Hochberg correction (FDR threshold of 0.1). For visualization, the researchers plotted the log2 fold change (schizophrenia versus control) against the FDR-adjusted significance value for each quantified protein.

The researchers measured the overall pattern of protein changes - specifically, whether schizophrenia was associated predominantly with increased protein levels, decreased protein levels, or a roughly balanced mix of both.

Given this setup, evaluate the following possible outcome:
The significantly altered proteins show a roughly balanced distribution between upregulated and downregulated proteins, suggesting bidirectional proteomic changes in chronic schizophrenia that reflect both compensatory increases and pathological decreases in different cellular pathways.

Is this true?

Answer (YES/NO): NO